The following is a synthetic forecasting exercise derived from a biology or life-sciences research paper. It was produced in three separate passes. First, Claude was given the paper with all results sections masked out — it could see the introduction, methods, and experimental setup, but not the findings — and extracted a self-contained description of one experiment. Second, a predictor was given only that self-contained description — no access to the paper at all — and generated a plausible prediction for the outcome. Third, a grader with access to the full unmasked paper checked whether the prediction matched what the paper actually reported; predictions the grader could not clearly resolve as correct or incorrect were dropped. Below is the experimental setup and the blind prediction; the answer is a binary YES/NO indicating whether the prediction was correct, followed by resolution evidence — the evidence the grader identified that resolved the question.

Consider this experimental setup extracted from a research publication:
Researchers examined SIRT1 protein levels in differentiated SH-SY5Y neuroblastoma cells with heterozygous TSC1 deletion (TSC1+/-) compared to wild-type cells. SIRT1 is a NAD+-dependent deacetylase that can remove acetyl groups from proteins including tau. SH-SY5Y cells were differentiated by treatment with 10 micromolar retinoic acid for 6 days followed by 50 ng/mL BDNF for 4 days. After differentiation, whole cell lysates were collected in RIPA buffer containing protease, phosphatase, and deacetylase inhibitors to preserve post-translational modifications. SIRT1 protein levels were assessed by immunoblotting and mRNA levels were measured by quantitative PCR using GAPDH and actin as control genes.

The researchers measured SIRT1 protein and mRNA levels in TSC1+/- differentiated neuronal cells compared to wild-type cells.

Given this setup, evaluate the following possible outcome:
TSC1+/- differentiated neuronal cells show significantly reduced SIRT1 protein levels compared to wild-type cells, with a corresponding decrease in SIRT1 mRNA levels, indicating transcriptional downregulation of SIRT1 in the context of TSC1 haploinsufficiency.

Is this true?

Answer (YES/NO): YES